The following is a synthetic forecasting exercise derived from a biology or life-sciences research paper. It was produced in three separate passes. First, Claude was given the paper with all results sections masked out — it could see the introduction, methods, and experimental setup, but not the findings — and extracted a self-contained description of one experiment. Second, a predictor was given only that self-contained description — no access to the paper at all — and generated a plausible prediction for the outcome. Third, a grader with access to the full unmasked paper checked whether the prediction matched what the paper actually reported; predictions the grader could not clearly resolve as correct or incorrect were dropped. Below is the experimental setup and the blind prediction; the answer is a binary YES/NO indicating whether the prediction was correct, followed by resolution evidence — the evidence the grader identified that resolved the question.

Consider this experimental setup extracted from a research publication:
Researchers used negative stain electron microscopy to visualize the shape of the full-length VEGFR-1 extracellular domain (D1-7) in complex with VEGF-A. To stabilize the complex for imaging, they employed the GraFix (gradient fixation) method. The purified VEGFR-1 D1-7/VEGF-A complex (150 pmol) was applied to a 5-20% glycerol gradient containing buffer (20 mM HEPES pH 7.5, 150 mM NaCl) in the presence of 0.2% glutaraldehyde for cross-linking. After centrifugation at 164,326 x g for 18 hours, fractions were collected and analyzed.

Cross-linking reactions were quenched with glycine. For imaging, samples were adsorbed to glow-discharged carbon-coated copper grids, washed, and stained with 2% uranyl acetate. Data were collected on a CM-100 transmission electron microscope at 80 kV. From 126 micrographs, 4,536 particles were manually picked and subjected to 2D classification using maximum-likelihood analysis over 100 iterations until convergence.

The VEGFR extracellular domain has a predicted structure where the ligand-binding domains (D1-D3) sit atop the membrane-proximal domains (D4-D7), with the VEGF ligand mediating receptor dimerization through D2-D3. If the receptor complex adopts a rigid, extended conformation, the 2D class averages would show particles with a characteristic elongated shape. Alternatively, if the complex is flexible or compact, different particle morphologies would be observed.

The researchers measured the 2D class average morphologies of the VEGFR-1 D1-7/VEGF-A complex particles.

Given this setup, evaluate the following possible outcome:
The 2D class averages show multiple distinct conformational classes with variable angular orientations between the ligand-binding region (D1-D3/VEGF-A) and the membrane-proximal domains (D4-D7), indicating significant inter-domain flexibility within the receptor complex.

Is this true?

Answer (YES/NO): NO